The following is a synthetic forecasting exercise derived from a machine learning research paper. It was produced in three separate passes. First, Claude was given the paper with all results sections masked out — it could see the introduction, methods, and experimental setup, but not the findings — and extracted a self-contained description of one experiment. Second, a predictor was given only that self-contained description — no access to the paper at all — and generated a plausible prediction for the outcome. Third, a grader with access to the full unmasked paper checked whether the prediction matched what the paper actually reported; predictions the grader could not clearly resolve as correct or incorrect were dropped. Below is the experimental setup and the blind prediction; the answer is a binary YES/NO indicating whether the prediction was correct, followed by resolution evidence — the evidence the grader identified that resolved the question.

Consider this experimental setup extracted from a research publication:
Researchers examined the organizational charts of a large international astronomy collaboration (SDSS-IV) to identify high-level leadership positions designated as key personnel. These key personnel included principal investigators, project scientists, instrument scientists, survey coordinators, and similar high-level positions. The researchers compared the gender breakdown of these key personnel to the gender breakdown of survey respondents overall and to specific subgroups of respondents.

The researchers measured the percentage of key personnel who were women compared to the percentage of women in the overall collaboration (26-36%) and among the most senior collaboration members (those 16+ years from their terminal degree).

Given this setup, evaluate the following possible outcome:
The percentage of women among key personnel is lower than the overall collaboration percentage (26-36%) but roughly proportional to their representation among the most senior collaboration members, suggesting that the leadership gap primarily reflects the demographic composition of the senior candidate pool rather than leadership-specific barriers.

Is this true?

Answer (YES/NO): YES